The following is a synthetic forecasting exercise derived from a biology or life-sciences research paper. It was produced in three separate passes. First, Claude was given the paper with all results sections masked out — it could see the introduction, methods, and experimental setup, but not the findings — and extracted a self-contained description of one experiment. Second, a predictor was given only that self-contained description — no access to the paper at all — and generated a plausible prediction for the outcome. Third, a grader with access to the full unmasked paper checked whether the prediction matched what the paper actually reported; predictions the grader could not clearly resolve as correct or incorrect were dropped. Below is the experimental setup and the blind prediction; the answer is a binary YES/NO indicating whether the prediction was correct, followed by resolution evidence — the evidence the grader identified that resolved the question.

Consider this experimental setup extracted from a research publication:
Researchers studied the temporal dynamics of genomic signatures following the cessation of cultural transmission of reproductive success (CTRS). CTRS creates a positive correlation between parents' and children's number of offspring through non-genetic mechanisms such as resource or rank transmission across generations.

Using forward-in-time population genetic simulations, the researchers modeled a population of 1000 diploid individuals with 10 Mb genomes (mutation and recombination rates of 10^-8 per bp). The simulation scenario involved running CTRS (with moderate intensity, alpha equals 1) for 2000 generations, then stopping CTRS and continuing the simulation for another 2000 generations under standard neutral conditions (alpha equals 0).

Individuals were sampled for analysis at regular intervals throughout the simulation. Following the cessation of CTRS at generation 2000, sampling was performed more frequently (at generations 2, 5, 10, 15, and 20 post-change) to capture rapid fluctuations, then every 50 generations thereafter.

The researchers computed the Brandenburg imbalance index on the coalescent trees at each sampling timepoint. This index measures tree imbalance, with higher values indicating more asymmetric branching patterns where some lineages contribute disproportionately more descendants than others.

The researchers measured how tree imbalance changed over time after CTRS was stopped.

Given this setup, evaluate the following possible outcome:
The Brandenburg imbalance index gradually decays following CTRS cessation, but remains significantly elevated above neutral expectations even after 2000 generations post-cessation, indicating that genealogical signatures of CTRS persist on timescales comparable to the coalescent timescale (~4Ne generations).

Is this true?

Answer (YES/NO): NO